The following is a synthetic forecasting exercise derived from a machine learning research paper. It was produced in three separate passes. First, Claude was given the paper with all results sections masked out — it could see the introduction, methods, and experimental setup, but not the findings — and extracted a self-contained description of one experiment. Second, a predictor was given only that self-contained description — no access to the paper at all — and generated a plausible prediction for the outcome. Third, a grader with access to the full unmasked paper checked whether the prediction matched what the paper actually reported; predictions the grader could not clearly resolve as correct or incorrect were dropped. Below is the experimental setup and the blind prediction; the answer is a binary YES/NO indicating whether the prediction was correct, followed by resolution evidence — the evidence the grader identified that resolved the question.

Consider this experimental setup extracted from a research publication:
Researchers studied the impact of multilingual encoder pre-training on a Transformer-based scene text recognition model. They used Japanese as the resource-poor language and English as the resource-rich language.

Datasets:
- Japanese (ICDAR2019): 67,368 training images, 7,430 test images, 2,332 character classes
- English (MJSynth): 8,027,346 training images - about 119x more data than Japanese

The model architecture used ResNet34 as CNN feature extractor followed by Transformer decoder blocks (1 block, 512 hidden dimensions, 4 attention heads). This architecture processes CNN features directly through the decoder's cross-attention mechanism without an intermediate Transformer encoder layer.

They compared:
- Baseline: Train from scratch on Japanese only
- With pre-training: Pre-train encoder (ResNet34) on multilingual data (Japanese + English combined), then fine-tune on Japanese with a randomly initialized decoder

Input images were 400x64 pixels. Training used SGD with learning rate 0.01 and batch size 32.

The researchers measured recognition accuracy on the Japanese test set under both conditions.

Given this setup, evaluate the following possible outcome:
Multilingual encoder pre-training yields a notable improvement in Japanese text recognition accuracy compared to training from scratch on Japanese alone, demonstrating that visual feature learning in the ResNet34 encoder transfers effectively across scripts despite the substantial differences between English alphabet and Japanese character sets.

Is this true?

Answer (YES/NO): YES